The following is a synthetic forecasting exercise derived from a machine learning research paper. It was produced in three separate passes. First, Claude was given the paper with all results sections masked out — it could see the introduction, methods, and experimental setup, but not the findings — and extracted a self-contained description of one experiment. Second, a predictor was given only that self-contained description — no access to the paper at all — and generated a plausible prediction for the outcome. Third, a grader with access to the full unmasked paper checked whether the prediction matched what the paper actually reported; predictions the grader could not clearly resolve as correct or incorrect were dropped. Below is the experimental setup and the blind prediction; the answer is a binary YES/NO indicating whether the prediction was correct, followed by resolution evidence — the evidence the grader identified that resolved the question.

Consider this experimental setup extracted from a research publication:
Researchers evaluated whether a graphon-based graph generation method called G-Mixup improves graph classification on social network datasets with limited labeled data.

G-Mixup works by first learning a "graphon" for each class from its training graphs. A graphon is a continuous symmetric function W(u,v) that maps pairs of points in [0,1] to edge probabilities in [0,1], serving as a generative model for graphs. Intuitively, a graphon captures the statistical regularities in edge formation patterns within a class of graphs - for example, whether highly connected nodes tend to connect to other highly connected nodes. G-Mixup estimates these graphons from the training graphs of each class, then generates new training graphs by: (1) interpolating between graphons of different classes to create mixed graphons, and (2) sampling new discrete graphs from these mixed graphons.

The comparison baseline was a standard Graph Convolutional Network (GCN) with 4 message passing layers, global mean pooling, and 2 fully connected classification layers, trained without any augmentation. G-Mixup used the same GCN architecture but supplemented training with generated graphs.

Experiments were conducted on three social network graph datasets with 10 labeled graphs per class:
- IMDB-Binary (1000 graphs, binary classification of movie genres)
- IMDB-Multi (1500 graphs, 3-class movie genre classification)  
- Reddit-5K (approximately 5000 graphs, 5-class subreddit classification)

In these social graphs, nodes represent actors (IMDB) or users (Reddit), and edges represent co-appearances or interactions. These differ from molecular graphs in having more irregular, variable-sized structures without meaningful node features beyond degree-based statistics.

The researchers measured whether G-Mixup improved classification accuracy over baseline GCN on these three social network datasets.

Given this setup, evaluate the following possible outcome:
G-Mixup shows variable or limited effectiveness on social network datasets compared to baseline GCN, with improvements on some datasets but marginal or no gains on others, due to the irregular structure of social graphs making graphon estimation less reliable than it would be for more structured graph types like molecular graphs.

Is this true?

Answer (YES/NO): YES